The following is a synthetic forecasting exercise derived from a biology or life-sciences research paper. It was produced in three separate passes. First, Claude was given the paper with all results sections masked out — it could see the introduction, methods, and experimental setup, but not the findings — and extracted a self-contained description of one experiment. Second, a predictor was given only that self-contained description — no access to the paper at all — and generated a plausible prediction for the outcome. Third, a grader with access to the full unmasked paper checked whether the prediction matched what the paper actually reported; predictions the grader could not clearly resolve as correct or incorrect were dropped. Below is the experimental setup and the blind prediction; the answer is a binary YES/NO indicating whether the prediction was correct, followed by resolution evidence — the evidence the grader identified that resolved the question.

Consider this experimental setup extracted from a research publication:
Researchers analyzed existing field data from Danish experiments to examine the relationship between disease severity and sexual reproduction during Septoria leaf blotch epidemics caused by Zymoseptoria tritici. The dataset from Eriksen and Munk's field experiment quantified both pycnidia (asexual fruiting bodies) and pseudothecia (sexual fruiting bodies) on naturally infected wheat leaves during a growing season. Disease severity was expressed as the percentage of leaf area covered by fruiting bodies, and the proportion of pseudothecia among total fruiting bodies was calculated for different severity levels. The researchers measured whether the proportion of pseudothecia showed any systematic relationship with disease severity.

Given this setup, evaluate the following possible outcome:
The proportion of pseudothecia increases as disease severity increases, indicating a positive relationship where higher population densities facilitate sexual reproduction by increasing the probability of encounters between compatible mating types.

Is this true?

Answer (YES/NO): NO